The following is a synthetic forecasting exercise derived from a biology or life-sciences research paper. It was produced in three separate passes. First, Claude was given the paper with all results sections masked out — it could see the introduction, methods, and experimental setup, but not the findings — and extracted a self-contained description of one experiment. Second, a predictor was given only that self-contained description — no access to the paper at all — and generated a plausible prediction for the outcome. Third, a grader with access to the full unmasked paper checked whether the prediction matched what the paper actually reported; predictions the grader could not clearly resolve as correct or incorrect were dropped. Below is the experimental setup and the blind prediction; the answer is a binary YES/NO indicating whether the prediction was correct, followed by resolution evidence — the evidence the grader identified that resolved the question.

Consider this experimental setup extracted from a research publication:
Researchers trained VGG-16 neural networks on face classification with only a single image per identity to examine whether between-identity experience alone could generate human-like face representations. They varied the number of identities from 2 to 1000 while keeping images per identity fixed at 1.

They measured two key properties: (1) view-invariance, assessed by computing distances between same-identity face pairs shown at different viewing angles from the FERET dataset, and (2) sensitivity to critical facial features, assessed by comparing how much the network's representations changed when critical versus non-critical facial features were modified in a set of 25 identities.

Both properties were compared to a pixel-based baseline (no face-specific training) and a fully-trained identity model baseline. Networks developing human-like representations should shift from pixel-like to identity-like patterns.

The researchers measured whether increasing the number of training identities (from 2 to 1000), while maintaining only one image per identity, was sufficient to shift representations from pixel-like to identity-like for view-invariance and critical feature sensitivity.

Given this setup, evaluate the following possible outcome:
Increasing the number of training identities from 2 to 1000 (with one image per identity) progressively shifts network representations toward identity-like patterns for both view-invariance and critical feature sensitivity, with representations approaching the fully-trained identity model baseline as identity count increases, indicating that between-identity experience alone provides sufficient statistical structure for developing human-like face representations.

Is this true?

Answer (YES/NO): NO